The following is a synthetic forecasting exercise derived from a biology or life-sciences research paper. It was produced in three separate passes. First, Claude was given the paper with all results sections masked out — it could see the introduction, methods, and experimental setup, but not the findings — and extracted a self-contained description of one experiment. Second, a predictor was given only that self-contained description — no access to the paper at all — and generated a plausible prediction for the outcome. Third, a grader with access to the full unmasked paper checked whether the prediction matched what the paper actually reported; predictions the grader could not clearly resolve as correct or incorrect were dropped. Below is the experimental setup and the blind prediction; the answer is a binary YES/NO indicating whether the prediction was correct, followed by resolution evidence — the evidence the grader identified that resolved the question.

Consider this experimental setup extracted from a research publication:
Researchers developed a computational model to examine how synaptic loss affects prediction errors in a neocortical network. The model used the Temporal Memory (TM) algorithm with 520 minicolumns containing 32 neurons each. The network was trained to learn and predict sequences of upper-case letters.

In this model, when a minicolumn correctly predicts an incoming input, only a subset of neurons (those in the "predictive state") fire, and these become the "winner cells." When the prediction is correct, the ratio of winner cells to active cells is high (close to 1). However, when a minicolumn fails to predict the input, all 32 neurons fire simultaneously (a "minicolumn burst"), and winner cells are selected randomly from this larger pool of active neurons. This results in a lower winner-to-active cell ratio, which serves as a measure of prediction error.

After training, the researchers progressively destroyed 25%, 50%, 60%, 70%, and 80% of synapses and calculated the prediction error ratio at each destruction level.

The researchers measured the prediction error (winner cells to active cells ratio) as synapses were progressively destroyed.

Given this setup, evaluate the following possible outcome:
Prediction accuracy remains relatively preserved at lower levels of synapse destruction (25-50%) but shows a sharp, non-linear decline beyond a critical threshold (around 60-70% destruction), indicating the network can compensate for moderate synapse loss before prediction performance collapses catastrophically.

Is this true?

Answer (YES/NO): NO